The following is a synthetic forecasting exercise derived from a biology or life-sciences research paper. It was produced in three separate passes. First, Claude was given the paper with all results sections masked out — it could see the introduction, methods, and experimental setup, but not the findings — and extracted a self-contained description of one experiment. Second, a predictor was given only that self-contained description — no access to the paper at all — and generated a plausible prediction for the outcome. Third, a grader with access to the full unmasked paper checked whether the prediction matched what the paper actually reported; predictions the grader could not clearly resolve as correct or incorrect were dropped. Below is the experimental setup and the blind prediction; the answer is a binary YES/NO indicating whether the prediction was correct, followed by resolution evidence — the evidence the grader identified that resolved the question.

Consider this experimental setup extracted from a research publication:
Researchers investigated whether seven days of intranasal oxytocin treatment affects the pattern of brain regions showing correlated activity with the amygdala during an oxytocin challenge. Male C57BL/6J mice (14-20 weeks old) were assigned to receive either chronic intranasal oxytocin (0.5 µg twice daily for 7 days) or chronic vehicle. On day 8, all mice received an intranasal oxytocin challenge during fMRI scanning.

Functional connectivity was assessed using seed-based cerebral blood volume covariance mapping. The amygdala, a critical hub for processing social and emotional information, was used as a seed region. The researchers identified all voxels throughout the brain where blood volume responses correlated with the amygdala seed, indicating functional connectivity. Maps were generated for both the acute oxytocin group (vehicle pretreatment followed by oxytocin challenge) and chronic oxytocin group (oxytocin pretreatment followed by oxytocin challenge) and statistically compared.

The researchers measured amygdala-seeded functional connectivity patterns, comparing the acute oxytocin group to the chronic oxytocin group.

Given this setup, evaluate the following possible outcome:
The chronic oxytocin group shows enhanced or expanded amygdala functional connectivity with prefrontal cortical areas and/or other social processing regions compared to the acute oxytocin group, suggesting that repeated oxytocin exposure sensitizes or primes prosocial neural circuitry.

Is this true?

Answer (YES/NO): NO